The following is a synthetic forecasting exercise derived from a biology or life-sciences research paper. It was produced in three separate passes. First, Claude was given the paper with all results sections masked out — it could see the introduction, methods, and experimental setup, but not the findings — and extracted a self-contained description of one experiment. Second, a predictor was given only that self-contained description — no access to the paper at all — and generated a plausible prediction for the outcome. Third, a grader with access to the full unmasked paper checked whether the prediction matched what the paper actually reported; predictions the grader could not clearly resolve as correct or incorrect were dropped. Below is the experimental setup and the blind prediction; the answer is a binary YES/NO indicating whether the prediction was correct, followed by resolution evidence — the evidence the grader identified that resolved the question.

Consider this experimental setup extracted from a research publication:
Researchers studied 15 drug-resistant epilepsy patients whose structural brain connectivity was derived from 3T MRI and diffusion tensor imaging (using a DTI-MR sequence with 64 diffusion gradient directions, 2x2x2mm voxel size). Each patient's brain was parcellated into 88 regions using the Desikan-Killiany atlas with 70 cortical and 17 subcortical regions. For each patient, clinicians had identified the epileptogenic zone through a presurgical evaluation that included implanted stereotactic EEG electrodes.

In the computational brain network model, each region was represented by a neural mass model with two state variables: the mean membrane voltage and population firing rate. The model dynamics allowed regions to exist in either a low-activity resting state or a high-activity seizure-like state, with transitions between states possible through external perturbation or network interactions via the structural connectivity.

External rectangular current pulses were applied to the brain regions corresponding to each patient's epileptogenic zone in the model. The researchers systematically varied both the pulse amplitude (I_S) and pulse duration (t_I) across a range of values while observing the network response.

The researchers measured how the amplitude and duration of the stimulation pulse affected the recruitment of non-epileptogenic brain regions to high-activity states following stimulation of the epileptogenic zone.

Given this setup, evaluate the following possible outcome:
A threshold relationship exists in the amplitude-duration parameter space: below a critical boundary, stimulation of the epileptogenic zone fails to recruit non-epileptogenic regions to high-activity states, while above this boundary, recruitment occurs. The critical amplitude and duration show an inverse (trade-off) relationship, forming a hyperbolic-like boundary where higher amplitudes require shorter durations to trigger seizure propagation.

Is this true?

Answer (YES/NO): NO